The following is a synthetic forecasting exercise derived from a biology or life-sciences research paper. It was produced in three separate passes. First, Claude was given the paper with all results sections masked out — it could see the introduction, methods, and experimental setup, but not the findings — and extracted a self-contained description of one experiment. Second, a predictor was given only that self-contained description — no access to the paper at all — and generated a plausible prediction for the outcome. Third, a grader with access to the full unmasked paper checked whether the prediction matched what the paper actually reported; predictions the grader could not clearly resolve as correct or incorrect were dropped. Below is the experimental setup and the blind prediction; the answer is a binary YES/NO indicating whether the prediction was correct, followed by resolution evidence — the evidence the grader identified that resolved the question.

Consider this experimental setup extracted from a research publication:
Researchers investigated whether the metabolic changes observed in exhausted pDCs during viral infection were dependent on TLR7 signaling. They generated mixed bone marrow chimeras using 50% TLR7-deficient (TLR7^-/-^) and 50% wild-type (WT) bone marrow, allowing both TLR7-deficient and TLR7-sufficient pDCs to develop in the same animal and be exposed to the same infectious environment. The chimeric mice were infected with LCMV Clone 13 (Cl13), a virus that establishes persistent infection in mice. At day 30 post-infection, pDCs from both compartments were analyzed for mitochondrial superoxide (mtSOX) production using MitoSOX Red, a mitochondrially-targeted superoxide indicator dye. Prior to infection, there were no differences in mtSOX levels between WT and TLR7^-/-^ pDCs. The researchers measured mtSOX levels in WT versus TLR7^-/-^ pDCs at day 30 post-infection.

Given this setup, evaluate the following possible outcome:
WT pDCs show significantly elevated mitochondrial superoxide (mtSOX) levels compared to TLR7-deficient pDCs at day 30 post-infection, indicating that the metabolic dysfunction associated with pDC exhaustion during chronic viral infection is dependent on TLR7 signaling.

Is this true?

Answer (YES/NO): NO